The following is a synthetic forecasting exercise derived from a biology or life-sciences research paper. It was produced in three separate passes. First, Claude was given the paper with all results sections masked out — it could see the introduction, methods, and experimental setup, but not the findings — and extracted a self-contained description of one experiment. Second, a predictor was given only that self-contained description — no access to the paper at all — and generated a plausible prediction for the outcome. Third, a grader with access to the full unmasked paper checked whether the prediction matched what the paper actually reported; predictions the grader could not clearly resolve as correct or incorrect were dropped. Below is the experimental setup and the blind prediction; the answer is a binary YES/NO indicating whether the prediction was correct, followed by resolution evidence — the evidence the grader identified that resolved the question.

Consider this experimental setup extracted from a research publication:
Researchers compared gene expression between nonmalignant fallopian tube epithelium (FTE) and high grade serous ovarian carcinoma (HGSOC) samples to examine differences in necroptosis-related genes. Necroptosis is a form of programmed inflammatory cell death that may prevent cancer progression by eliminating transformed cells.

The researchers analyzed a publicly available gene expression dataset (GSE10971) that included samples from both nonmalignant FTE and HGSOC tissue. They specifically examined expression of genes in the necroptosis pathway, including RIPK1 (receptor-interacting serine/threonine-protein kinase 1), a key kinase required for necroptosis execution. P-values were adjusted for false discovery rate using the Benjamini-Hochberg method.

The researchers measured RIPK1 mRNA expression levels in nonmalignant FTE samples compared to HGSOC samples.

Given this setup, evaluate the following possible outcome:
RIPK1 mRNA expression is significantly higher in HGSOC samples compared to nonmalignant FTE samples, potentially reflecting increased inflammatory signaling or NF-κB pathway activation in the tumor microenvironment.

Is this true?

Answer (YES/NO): YES